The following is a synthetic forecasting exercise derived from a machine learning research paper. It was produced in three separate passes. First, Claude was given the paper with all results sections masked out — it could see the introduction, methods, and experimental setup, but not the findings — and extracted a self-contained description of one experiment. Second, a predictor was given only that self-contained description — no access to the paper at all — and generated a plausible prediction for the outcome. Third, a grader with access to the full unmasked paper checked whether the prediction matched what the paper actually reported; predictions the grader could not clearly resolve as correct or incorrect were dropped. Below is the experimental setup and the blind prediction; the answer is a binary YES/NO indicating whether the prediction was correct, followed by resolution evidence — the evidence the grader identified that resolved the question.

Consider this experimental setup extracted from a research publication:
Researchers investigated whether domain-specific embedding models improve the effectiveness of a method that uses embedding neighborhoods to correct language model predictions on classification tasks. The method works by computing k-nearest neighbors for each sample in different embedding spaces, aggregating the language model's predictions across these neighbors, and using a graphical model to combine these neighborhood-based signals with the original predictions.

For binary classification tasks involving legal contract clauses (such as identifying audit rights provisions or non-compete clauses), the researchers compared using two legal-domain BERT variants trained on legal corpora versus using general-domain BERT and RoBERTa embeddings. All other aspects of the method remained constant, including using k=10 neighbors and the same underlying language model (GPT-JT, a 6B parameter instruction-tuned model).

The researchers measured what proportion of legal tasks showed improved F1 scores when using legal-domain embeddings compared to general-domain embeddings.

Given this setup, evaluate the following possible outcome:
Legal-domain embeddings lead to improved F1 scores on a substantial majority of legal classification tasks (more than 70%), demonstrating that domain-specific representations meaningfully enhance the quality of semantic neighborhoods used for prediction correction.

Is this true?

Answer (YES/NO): YES